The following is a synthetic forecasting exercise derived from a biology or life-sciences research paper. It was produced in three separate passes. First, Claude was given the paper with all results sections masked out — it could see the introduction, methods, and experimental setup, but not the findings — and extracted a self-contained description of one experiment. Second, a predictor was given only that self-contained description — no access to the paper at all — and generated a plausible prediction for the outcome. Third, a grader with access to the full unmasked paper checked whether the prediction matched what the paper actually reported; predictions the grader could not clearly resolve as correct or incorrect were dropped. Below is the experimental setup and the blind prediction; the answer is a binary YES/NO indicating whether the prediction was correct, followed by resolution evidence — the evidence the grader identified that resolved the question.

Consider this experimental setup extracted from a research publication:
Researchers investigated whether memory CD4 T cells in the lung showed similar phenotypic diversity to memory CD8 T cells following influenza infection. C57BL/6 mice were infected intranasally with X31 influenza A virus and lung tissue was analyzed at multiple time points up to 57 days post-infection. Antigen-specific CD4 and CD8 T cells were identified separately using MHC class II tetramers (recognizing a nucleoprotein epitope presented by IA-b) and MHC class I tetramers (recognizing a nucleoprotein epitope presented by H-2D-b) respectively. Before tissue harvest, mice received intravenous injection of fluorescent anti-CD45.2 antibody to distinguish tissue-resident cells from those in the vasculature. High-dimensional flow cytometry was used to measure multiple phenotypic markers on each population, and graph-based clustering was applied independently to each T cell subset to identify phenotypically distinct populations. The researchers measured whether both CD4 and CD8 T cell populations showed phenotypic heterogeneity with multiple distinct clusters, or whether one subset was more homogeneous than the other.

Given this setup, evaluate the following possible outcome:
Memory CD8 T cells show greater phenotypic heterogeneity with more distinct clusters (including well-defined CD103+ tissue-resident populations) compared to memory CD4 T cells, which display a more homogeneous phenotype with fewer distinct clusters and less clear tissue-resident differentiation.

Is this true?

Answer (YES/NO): NO